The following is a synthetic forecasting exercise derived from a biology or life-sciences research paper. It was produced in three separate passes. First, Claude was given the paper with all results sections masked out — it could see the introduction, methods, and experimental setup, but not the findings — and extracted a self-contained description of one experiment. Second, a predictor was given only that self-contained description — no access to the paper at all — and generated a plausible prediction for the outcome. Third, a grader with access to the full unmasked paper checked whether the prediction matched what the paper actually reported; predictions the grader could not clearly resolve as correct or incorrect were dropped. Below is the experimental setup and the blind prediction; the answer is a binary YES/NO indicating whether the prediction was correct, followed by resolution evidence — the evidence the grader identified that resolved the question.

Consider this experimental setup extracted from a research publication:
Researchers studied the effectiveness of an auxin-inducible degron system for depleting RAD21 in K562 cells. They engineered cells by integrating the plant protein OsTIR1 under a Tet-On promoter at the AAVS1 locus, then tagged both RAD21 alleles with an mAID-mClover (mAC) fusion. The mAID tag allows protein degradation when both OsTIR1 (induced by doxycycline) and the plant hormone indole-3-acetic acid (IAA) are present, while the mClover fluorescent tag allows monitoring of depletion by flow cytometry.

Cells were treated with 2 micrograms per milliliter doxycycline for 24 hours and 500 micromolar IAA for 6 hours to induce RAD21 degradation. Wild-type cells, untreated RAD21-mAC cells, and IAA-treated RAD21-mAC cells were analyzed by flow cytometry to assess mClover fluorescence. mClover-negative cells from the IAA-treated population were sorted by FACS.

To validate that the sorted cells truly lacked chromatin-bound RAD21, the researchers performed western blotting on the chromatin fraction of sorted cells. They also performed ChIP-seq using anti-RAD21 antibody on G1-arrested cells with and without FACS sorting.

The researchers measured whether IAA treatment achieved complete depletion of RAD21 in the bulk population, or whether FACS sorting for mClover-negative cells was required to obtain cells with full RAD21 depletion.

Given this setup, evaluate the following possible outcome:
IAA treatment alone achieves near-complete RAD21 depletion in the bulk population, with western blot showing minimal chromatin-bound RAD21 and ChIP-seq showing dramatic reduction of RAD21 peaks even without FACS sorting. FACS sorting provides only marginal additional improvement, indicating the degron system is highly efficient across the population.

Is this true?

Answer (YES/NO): NO